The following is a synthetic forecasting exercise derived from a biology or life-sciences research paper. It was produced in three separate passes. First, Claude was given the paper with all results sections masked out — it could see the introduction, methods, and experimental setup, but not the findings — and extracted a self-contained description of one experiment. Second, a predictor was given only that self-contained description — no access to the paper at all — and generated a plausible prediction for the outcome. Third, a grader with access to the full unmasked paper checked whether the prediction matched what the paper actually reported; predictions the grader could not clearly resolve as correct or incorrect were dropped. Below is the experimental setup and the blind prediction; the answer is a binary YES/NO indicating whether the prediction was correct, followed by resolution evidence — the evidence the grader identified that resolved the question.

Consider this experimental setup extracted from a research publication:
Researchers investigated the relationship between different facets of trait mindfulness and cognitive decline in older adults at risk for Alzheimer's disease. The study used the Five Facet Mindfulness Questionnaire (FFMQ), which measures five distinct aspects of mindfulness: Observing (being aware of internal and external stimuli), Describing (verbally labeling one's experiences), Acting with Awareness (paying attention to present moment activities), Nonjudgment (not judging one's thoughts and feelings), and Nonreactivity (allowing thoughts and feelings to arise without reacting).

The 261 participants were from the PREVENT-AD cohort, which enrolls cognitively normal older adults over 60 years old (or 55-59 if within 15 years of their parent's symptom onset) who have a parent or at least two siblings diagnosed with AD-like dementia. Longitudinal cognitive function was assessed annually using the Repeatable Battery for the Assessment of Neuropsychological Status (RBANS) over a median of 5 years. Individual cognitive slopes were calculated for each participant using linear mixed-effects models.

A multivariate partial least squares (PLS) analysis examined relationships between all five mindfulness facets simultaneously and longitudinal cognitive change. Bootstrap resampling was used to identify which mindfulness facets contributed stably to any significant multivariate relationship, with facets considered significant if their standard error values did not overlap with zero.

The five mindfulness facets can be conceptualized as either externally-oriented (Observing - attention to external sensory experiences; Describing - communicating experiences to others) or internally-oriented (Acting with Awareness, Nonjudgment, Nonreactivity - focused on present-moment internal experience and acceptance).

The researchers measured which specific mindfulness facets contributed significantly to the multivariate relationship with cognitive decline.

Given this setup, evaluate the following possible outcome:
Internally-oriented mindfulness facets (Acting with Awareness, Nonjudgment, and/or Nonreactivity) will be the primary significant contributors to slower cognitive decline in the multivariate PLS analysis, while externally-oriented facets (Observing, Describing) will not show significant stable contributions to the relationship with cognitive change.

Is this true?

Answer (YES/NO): NO